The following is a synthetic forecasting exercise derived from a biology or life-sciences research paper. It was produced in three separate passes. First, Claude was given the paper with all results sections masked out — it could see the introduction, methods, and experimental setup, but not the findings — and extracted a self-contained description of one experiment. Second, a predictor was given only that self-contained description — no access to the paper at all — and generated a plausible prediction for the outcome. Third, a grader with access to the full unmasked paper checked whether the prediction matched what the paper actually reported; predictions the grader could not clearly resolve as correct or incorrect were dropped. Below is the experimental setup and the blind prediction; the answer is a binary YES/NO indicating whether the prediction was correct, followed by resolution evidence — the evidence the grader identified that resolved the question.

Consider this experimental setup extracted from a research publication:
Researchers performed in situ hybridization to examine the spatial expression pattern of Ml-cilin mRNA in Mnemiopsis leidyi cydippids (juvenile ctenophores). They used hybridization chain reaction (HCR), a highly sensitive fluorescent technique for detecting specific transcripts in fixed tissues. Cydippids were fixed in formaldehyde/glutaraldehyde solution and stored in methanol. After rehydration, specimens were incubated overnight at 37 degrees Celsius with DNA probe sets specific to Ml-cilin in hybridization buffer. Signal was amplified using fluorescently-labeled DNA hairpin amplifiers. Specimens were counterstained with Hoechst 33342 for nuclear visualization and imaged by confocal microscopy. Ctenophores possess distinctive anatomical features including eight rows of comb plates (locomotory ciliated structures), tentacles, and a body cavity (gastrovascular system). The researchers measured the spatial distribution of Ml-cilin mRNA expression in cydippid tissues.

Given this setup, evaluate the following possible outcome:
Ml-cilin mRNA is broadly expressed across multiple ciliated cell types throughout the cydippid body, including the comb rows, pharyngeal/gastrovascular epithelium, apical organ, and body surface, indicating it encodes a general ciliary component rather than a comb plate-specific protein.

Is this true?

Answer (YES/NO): NO